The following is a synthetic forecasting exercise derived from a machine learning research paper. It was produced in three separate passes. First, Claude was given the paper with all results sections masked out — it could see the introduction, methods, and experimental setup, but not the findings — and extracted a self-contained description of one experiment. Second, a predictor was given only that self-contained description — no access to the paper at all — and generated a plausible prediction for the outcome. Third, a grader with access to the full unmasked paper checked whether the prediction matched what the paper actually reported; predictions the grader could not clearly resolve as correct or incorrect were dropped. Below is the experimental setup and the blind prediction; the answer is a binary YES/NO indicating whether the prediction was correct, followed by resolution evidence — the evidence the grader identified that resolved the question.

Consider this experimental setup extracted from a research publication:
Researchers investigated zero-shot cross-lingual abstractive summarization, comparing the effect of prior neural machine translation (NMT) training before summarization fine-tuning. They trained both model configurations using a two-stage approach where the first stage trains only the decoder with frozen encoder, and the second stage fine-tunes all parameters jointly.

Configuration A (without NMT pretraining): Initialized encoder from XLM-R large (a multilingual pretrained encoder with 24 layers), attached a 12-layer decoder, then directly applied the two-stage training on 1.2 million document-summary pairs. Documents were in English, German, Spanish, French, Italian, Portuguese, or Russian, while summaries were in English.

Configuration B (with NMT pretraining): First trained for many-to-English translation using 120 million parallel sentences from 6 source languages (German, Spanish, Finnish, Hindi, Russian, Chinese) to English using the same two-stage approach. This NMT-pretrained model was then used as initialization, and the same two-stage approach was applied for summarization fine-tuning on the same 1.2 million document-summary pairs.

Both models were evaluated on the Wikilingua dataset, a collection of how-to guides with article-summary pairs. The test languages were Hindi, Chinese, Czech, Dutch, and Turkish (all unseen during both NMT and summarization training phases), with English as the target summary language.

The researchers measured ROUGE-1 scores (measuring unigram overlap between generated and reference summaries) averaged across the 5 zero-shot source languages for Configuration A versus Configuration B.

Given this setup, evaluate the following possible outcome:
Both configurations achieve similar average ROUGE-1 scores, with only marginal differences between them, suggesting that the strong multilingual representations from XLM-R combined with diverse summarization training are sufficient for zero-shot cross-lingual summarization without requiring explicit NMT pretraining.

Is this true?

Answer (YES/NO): NO